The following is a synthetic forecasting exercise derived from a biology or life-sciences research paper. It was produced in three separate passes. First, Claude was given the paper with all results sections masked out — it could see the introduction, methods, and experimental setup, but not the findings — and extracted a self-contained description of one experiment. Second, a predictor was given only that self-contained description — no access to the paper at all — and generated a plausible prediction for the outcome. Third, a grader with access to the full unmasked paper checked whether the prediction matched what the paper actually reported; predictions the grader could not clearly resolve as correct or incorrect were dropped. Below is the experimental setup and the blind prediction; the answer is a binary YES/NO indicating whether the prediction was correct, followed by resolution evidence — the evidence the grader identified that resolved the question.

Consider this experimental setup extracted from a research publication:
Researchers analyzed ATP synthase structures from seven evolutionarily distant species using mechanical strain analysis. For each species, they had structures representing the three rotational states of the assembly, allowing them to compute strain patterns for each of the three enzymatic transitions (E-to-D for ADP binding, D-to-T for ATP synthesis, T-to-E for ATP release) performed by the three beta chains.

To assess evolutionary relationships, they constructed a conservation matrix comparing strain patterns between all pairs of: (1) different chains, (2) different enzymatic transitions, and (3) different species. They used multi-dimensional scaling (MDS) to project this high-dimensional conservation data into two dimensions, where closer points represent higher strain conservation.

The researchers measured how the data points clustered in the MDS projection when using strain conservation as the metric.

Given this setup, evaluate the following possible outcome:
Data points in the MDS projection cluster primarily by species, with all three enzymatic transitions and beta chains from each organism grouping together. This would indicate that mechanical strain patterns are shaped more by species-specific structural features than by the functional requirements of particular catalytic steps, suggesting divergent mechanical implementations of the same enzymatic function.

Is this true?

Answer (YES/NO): NO